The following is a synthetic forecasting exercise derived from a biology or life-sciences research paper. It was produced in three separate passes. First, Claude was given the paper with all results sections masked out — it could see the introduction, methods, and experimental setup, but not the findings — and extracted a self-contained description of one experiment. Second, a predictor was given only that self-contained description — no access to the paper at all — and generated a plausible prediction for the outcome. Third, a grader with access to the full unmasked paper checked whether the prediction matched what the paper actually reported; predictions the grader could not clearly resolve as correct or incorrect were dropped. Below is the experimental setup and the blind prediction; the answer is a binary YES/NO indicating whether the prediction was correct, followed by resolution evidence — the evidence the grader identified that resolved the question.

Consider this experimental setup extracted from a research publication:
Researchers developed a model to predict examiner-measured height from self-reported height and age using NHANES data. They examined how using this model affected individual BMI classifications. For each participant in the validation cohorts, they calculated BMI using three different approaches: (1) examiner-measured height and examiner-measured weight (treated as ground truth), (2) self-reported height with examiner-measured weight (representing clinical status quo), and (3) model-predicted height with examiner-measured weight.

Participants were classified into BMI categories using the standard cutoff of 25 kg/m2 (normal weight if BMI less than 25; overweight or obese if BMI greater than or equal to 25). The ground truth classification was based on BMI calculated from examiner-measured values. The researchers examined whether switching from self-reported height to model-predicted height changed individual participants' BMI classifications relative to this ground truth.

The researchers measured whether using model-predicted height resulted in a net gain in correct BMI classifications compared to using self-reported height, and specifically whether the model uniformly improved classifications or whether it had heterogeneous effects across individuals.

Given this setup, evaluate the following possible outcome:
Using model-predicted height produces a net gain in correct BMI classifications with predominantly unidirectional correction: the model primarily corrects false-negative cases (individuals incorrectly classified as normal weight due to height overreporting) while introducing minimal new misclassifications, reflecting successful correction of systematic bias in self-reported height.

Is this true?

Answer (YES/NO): NO